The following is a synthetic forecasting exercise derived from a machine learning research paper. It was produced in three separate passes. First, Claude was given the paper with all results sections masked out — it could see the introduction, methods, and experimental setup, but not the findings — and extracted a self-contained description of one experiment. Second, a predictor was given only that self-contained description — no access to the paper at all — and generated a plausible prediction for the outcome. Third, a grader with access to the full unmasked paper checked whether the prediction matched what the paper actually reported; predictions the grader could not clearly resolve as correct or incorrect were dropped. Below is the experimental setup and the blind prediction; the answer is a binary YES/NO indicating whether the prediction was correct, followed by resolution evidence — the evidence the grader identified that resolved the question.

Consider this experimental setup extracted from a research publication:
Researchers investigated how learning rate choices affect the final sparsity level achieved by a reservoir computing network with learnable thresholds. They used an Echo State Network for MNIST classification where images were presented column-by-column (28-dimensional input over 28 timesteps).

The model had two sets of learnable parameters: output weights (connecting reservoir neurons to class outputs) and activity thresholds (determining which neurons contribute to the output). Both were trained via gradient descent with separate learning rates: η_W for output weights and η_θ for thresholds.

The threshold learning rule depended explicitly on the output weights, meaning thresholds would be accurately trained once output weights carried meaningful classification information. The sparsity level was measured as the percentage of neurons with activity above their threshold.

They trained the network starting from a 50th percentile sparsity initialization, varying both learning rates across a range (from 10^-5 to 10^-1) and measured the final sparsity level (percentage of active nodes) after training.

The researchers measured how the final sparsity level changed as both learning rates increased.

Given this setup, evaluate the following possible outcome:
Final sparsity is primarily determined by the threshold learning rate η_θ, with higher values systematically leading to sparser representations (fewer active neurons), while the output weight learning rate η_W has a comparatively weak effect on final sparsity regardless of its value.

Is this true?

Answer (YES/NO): NO